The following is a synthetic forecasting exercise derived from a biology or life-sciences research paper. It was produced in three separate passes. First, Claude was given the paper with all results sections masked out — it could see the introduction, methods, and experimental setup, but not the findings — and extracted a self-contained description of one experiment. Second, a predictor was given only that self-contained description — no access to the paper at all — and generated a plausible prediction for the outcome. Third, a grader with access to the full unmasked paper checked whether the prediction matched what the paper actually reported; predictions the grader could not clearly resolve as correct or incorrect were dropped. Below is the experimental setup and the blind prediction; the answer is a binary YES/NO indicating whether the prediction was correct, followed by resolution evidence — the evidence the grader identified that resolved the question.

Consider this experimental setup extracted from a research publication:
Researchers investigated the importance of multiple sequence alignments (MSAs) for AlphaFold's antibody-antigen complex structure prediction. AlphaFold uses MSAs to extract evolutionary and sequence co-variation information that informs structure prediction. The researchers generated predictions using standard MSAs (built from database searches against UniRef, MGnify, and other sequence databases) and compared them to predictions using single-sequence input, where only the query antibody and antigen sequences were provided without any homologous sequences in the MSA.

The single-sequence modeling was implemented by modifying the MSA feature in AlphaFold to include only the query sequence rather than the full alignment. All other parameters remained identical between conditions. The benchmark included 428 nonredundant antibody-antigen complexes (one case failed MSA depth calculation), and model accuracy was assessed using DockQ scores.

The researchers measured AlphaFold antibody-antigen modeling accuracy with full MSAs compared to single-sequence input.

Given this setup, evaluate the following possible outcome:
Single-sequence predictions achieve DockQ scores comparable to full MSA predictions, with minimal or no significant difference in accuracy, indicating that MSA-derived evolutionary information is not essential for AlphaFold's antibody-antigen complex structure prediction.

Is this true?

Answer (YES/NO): NO